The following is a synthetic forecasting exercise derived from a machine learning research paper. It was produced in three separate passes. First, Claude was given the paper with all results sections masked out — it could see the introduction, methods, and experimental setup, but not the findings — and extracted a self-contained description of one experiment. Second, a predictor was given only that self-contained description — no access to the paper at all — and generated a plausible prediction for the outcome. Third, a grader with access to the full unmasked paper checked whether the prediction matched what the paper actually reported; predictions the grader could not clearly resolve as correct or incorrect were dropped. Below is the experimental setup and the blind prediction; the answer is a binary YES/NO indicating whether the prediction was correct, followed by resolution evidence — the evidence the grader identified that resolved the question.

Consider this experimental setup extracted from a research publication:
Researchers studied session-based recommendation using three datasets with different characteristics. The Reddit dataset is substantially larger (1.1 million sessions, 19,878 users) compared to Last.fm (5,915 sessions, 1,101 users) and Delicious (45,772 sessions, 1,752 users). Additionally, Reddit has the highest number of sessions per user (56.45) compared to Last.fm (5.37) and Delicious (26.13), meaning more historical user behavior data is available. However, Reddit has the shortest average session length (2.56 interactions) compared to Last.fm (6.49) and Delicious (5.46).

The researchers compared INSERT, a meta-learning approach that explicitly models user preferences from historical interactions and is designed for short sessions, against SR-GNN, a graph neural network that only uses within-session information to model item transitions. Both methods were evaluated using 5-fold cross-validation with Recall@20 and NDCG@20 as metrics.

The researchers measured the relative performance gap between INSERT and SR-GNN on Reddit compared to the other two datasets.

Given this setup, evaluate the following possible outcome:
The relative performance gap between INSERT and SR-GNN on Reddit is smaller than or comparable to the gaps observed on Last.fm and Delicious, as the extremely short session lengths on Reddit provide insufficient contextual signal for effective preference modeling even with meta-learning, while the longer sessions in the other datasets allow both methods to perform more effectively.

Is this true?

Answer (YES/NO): NO